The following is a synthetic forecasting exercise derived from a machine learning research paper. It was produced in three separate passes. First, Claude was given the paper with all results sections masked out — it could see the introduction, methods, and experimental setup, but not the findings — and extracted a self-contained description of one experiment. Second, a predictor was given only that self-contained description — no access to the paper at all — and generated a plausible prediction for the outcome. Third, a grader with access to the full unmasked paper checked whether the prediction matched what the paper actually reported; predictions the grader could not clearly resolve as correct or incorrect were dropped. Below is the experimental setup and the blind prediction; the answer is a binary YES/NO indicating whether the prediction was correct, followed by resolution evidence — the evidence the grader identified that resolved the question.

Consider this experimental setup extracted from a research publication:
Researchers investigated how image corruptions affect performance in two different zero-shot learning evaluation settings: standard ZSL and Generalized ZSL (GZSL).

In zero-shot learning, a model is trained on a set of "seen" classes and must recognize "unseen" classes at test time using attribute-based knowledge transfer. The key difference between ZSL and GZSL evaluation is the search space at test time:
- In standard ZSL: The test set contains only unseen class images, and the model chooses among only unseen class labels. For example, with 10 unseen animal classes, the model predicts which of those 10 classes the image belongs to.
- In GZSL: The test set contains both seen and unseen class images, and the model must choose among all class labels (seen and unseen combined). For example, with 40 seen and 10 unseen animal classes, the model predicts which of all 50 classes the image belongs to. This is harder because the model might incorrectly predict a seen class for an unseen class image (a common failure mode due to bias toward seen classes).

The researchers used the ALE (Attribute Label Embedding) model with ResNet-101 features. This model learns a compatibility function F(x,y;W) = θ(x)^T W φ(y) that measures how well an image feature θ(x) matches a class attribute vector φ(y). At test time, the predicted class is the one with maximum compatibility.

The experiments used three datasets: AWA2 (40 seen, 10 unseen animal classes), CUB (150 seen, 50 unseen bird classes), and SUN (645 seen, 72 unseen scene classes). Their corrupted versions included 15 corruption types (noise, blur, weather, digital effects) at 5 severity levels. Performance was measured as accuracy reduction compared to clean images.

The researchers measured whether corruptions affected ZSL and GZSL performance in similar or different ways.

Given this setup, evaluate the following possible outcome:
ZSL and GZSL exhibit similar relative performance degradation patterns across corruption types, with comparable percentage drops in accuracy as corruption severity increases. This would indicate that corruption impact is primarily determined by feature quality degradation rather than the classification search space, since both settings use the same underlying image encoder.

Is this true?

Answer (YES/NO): NO